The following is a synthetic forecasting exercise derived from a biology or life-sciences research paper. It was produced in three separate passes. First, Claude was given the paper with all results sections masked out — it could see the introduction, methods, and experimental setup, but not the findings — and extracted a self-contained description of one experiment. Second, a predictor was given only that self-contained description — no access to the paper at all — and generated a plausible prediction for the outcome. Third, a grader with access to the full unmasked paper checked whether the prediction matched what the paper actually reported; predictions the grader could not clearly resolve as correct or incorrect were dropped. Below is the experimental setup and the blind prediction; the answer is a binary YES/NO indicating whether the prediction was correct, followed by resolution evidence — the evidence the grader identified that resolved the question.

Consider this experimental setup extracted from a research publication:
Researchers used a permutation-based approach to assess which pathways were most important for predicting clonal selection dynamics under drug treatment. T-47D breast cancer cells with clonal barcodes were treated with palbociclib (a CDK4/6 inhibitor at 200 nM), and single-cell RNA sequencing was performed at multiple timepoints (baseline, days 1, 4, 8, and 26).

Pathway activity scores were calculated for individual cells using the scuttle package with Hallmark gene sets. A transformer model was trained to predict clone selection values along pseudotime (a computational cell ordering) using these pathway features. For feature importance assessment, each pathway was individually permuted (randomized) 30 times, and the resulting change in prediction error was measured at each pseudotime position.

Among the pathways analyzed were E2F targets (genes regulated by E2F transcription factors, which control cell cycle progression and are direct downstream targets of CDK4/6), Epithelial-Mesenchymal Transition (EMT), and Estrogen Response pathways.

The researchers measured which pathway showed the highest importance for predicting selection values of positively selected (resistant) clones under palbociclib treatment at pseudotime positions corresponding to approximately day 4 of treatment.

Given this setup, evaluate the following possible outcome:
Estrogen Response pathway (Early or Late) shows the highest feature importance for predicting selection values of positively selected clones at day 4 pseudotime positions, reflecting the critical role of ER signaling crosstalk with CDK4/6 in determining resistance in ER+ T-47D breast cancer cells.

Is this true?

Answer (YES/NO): YES